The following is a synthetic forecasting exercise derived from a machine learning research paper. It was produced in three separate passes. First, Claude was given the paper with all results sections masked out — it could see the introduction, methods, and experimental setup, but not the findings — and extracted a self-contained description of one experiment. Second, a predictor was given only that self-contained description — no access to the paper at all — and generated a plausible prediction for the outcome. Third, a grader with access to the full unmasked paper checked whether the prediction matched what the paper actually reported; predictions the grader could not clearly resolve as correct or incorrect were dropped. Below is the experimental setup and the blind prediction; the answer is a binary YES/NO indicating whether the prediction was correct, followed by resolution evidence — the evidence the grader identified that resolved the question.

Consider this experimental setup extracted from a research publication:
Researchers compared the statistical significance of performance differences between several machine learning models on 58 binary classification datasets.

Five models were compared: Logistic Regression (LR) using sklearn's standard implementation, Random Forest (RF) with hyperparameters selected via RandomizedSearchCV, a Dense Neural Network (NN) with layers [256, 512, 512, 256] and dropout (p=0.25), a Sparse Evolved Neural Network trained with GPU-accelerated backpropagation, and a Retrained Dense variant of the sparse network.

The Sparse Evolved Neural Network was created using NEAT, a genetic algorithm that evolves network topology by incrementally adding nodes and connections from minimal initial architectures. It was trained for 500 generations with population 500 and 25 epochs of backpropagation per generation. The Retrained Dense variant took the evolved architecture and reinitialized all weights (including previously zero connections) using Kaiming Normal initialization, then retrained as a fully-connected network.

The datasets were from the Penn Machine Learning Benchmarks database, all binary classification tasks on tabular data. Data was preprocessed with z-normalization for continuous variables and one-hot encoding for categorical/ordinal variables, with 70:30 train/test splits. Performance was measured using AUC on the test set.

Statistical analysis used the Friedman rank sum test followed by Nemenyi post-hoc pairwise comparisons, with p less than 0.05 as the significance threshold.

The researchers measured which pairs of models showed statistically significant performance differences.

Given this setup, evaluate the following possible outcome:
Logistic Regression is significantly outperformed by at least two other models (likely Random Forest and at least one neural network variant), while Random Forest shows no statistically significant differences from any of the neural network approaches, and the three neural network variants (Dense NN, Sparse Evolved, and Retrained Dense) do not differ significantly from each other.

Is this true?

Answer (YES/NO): NO